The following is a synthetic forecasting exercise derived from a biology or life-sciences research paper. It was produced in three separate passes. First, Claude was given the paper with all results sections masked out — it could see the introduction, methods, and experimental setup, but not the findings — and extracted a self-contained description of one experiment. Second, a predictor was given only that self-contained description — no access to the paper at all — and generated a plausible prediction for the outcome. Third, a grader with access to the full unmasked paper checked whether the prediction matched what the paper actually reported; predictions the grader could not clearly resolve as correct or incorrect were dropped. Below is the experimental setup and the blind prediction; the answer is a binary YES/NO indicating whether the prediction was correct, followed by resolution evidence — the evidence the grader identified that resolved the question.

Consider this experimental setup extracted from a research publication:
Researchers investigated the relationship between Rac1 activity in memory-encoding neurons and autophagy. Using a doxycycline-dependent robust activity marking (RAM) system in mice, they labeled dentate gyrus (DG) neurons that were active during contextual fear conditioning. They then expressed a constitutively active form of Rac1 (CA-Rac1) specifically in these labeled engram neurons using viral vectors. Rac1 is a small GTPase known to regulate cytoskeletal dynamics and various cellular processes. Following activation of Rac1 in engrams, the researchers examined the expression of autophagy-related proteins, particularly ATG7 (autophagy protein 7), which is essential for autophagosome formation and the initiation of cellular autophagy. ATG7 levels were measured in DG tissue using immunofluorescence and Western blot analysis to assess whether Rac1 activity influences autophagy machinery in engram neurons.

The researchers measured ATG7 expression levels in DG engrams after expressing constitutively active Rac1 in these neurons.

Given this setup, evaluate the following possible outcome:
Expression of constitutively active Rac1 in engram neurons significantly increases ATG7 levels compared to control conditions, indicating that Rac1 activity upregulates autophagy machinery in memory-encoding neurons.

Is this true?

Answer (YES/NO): YES